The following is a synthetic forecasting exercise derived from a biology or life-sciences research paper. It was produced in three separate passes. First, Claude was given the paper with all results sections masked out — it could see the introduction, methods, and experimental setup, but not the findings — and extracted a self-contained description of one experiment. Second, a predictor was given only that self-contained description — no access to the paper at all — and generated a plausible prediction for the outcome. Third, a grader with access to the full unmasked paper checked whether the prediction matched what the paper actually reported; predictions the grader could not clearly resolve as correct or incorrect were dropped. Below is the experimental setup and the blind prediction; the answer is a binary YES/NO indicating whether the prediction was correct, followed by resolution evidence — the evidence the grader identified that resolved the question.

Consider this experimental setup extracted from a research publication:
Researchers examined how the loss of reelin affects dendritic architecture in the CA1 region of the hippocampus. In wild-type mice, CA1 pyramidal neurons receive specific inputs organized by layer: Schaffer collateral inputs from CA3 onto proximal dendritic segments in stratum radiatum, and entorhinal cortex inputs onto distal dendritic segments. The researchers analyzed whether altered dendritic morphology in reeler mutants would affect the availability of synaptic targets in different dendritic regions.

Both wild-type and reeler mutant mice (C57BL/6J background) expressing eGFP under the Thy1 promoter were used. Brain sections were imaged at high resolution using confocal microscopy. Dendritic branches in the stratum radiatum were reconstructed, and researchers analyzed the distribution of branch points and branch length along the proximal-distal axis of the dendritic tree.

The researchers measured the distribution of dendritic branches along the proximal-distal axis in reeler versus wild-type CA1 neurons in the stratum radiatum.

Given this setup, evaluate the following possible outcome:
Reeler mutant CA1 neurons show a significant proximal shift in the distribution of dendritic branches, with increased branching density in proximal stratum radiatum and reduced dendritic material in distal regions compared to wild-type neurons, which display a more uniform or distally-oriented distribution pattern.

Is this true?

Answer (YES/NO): YES